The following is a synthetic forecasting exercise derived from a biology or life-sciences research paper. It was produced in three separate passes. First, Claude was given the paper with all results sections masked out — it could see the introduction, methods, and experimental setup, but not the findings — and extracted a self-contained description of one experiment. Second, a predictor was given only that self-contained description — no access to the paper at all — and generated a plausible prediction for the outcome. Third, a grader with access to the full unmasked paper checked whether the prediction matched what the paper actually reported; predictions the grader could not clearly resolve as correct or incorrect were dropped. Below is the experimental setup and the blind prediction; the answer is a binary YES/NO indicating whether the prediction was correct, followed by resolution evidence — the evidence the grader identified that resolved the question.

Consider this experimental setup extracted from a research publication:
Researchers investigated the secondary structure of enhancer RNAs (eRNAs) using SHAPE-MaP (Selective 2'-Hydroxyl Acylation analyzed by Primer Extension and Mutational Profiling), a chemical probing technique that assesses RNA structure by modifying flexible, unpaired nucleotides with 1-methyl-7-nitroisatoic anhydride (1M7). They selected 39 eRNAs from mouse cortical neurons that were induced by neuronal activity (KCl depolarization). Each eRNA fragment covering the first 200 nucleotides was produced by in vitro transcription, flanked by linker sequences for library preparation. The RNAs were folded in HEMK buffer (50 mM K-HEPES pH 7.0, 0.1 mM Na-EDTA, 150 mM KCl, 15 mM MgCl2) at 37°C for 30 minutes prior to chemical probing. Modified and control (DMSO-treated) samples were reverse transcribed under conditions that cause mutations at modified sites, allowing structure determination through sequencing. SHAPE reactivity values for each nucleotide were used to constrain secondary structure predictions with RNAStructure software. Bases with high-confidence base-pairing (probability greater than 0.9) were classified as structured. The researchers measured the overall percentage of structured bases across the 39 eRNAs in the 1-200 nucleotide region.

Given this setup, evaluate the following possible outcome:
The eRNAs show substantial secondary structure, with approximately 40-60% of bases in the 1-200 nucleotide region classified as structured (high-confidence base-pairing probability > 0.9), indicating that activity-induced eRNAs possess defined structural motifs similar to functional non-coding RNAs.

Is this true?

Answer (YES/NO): NO